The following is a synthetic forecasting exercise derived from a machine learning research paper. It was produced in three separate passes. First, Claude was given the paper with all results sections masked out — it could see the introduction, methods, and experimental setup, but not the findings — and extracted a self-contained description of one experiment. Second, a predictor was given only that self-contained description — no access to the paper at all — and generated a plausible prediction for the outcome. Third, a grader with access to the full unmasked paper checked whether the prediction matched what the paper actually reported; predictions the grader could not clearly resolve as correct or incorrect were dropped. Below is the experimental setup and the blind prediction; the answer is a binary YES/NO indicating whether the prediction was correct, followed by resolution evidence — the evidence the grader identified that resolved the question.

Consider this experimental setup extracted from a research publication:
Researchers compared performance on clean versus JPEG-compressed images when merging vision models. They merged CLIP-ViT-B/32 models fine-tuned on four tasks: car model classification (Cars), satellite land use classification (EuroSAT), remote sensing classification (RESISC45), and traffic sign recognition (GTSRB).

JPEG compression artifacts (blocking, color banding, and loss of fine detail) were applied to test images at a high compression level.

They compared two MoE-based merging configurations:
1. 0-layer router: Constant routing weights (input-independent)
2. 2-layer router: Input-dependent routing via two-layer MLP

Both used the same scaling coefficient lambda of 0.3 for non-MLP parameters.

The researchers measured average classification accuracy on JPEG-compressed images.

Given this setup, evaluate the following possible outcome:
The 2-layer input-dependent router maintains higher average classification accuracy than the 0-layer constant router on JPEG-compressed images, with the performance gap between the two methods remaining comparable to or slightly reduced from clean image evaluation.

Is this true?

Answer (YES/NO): NO